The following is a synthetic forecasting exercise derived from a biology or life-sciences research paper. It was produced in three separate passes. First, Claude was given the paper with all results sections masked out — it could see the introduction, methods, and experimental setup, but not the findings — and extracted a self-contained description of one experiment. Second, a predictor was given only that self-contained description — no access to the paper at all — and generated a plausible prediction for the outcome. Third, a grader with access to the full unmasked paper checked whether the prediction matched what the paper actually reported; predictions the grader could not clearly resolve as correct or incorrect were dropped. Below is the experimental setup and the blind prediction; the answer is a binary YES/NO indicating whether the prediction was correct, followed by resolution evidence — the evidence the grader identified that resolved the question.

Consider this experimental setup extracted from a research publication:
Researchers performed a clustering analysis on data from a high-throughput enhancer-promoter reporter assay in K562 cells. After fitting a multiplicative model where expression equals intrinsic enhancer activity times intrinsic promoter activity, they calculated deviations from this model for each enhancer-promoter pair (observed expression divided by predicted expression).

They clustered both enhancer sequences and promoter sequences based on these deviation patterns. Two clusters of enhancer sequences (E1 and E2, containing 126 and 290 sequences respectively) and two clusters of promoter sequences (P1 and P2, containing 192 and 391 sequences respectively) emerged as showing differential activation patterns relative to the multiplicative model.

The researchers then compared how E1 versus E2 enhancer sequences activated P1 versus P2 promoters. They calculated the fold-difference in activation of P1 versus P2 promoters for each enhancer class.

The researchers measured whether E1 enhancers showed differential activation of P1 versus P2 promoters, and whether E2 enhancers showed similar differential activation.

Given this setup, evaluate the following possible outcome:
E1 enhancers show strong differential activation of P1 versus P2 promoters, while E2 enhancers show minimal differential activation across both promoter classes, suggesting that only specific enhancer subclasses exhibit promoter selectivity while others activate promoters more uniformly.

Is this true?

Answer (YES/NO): YES